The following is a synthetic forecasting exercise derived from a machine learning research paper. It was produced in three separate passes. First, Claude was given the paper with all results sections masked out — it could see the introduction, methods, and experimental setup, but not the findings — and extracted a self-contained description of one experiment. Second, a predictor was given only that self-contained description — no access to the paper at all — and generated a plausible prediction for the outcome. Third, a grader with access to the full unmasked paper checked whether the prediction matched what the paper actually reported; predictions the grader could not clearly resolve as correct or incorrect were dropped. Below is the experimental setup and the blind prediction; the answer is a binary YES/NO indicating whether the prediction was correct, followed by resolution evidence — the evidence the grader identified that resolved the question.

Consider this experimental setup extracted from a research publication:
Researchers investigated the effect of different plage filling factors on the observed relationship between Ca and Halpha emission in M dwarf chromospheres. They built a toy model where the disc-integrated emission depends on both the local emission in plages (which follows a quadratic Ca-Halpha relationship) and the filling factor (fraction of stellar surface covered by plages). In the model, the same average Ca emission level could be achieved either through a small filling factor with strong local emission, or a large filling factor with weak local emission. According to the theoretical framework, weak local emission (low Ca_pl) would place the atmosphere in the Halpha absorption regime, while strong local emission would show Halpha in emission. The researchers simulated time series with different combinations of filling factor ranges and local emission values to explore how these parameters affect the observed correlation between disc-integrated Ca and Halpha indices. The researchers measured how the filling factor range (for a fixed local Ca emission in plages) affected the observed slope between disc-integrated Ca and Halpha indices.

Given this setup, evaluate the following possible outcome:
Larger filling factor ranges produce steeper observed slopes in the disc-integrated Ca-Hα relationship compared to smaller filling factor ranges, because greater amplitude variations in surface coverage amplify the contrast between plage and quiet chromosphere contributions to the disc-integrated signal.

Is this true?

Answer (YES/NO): NO